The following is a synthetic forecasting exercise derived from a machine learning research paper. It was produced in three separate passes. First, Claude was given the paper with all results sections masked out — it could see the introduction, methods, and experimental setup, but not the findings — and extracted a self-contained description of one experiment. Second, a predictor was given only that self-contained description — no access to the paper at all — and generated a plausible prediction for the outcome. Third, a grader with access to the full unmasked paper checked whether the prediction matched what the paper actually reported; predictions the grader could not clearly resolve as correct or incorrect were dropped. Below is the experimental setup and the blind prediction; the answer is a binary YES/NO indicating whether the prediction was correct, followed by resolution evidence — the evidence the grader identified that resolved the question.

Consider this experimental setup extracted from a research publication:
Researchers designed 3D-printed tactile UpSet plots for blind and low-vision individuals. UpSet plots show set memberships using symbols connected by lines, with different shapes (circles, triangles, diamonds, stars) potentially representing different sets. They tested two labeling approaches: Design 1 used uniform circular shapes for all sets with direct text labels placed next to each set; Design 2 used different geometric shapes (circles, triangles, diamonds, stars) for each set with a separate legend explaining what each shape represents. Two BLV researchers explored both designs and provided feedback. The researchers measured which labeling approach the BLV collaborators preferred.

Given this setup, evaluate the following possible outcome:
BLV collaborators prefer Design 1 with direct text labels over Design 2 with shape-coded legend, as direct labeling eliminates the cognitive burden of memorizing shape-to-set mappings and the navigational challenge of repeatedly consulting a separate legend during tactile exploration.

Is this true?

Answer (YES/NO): YES